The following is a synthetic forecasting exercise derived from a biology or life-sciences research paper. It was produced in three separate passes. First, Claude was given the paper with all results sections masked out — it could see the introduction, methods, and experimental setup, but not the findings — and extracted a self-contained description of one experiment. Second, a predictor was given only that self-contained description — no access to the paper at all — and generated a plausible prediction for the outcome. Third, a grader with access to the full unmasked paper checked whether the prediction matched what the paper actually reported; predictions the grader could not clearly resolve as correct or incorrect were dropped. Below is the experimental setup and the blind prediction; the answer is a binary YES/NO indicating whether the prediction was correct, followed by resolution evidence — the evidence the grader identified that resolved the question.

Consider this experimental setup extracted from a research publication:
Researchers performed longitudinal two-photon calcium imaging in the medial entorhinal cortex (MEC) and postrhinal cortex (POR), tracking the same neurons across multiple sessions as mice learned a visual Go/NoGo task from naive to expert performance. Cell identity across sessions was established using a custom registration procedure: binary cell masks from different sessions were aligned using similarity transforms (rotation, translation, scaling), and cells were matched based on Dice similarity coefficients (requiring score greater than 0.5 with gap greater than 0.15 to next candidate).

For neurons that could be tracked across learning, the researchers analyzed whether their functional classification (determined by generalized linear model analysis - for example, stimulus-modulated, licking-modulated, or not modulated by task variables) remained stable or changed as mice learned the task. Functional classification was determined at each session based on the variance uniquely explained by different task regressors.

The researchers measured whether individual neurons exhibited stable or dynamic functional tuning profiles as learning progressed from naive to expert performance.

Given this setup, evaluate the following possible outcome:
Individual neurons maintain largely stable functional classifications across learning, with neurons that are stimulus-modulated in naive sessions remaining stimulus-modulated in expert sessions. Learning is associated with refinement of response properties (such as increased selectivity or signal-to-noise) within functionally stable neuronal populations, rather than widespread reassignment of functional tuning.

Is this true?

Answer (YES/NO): NO